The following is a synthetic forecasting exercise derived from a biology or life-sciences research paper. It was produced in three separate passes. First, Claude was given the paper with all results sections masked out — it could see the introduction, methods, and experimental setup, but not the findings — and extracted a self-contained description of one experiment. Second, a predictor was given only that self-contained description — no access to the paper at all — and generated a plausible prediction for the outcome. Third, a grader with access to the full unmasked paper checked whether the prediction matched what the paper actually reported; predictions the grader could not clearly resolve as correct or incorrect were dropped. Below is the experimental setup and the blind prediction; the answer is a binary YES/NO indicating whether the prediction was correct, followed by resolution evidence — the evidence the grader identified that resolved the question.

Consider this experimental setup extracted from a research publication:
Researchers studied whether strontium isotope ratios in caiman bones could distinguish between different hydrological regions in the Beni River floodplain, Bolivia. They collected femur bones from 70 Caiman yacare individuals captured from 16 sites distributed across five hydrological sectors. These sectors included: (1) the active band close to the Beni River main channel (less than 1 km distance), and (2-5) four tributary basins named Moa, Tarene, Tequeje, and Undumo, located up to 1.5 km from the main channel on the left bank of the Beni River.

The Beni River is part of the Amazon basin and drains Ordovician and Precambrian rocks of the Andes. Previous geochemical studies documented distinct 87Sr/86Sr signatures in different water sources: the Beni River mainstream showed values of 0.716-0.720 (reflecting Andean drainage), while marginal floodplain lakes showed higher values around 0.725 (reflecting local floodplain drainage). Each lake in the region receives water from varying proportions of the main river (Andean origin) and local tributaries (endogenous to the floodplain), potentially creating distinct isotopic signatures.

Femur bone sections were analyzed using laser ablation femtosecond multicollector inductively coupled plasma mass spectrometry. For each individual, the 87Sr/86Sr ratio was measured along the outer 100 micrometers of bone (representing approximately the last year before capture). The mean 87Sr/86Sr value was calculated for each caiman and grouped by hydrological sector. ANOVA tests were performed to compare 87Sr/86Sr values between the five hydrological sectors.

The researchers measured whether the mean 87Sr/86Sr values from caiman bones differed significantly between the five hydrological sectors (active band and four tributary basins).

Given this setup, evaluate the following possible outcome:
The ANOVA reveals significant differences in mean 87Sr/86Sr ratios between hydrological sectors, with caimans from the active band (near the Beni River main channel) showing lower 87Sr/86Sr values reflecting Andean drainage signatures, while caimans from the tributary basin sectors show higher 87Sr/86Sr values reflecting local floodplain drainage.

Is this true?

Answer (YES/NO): NO